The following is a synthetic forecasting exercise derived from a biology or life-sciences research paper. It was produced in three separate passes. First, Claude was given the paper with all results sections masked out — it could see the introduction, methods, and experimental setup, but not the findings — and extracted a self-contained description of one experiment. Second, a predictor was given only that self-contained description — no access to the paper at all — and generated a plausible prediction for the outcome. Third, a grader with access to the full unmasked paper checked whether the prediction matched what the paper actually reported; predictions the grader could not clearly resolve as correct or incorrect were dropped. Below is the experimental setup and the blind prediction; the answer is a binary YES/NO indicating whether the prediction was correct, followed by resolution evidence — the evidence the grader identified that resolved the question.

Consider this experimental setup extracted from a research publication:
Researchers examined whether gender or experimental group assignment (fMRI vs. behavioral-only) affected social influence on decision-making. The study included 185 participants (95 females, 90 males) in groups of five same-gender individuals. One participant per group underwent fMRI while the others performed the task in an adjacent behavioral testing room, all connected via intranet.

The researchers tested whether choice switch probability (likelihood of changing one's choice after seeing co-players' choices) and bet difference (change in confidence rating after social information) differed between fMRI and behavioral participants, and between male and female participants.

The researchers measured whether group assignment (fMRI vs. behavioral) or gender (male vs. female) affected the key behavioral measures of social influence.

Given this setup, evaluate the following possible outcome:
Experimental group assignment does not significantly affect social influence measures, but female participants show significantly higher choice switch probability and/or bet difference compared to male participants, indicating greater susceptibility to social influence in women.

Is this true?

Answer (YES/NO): NO